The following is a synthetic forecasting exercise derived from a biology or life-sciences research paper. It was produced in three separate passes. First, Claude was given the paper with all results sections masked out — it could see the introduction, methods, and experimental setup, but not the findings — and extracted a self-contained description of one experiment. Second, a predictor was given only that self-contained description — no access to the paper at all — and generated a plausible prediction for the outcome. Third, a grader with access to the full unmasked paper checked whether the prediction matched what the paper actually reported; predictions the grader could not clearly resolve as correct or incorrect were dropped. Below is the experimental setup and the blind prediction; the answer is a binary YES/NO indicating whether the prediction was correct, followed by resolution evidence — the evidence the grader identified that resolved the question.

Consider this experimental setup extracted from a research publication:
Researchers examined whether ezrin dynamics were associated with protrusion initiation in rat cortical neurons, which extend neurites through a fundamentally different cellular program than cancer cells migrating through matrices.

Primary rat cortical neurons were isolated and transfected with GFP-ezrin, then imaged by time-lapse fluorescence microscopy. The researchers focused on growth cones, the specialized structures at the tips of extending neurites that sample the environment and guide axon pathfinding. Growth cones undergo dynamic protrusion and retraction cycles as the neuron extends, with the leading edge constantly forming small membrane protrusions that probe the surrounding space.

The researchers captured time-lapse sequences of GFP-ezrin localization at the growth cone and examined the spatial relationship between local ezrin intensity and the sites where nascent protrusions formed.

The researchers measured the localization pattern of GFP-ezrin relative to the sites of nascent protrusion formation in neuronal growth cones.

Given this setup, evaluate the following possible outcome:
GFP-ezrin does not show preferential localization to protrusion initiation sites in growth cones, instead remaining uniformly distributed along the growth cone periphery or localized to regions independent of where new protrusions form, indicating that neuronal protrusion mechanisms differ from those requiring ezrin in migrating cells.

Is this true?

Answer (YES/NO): NO